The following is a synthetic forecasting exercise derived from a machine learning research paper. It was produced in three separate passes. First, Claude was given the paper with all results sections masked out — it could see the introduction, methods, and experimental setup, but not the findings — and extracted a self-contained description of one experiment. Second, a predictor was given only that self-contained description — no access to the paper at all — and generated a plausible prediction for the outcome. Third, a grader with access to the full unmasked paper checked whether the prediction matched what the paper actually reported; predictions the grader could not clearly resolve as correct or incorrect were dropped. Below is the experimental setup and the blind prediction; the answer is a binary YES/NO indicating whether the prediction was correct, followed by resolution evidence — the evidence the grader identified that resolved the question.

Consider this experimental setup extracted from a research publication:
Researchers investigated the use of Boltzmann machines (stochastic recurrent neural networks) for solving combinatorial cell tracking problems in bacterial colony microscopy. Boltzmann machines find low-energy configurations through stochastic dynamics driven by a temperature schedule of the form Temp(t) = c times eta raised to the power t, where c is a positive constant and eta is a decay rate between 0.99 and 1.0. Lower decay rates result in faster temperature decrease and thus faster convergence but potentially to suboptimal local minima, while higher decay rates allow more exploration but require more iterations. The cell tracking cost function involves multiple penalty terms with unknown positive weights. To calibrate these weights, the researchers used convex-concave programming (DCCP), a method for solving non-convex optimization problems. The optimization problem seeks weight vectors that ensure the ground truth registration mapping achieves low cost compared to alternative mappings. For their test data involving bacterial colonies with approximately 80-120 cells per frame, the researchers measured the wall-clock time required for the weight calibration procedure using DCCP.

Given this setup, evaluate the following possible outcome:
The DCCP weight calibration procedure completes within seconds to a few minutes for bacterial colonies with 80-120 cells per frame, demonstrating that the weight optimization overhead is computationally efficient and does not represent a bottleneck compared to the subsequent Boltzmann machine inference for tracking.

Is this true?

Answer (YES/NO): YES